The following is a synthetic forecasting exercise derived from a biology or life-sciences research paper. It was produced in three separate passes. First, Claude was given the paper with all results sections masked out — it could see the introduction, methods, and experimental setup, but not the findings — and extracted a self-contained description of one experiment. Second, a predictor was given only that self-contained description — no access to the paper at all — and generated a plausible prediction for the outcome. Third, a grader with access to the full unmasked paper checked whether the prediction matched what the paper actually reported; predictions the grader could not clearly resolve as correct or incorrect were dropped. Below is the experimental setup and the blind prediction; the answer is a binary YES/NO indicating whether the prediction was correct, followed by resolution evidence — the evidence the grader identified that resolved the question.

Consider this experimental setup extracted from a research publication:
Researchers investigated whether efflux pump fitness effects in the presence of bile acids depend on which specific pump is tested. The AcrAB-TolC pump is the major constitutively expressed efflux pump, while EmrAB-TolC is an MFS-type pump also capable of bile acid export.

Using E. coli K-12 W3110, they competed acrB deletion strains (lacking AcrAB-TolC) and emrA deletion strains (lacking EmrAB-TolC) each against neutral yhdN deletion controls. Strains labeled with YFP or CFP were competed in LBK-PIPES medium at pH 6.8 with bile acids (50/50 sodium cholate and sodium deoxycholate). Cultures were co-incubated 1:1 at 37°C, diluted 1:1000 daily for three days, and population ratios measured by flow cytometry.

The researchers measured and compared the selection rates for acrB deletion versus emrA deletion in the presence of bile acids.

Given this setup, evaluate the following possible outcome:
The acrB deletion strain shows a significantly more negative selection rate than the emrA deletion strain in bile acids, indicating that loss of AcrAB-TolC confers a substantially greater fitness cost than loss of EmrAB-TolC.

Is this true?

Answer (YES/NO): NO